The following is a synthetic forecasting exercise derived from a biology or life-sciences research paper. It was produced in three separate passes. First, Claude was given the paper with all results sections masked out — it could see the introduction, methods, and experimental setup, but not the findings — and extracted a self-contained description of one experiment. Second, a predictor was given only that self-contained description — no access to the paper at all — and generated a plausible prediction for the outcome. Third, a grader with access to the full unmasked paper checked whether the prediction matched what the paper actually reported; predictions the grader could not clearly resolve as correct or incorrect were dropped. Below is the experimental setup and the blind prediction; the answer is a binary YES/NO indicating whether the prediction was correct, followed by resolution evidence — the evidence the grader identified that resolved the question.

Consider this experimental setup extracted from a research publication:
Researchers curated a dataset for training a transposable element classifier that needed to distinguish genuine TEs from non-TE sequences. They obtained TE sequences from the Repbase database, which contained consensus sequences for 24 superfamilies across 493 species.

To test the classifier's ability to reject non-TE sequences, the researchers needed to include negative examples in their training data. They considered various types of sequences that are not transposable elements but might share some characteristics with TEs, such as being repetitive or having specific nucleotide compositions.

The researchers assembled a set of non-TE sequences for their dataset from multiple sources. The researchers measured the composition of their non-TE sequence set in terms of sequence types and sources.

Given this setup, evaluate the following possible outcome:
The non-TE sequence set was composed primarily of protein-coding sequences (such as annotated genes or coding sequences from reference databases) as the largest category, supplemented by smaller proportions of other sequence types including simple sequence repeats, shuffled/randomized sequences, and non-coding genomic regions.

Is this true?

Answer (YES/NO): NO